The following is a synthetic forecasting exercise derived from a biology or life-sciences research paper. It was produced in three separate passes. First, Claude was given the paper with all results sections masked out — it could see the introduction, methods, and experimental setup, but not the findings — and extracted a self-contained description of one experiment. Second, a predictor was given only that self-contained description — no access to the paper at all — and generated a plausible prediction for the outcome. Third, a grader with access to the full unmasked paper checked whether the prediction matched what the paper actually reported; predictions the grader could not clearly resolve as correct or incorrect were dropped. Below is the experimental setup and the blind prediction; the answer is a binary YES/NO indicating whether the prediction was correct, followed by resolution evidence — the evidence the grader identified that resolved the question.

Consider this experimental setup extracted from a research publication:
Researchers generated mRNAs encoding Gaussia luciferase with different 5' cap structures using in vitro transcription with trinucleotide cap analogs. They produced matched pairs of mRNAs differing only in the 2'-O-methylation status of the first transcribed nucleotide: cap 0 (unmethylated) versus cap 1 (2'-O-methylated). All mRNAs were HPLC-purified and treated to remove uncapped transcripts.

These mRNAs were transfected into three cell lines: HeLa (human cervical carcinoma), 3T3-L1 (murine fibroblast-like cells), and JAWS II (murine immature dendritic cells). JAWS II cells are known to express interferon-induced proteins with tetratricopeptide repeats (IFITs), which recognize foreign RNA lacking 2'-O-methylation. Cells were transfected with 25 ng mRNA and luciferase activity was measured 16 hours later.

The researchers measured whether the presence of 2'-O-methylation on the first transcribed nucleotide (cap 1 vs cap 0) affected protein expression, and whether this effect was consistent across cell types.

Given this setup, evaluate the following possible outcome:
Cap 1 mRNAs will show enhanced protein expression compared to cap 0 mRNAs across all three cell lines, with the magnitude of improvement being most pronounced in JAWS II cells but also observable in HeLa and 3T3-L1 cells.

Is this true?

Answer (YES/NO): NO